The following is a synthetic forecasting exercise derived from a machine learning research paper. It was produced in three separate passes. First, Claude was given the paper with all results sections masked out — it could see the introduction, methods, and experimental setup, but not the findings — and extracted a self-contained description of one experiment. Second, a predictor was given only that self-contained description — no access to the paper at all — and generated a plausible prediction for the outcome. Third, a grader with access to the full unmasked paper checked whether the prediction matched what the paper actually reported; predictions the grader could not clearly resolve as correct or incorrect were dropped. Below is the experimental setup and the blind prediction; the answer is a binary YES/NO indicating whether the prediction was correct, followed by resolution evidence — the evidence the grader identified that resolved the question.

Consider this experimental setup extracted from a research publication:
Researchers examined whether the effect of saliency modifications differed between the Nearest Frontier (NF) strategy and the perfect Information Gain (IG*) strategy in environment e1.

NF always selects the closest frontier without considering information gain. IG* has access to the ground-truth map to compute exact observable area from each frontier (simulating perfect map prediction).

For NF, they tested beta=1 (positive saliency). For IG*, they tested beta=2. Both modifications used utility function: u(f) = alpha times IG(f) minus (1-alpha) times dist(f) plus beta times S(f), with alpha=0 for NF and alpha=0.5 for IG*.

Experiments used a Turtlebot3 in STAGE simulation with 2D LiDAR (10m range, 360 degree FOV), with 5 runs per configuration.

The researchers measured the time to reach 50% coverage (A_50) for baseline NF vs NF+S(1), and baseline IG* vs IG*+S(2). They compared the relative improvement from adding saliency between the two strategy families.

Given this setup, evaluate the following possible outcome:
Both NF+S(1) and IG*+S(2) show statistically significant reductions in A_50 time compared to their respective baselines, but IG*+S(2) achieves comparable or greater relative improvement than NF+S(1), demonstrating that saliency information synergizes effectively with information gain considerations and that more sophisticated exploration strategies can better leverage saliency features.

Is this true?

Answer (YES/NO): NO